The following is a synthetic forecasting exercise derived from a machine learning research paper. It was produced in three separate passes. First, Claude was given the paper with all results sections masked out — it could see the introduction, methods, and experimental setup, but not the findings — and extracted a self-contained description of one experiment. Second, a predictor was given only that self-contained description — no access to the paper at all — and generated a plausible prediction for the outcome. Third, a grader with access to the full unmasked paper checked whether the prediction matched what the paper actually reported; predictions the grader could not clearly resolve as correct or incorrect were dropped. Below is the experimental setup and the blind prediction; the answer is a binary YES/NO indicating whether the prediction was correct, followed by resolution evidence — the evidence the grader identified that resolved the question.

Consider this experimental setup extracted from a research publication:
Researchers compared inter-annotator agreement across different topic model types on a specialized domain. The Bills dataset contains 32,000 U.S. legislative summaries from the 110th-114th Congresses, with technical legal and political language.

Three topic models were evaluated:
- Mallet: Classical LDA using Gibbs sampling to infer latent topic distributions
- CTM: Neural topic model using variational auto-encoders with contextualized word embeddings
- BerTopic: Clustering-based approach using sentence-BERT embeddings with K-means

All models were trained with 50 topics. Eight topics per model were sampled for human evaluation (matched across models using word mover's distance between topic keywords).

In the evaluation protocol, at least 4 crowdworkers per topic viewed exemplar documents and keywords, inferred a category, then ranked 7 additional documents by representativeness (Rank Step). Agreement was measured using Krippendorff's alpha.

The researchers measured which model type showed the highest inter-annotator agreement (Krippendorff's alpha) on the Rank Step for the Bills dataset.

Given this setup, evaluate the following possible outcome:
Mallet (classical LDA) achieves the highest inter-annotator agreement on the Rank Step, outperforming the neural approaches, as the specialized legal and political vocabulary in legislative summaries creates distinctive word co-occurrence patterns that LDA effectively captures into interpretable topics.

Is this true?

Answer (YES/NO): YES